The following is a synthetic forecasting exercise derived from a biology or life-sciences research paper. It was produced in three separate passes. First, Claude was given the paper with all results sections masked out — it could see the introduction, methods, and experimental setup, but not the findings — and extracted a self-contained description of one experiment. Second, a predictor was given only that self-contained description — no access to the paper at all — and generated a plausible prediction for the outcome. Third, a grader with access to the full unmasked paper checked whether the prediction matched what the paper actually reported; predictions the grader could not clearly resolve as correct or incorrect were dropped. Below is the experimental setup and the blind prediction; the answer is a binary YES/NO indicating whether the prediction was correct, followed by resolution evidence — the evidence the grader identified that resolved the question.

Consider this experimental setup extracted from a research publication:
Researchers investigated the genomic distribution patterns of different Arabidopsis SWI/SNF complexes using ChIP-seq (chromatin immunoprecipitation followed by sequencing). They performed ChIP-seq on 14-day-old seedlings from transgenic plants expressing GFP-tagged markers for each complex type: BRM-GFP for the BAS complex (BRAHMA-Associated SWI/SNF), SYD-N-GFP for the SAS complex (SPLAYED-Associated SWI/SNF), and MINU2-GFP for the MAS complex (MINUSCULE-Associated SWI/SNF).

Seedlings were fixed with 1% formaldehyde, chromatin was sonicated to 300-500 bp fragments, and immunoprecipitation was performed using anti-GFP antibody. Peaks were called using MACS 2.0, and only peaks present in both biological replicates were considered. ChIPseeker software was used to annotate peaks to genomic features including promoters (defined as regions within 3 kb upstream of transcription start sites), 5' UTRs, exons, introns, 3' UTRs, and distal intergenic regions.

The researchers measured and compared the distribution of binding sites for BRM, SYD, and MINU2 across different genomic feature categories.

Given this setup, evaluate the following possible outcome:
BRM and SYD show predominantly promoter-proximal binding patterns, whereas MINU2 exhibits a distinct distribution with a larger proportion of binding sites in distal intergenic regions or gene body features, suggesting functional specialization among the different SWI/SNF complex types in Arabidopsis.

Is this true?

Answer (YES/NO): NO